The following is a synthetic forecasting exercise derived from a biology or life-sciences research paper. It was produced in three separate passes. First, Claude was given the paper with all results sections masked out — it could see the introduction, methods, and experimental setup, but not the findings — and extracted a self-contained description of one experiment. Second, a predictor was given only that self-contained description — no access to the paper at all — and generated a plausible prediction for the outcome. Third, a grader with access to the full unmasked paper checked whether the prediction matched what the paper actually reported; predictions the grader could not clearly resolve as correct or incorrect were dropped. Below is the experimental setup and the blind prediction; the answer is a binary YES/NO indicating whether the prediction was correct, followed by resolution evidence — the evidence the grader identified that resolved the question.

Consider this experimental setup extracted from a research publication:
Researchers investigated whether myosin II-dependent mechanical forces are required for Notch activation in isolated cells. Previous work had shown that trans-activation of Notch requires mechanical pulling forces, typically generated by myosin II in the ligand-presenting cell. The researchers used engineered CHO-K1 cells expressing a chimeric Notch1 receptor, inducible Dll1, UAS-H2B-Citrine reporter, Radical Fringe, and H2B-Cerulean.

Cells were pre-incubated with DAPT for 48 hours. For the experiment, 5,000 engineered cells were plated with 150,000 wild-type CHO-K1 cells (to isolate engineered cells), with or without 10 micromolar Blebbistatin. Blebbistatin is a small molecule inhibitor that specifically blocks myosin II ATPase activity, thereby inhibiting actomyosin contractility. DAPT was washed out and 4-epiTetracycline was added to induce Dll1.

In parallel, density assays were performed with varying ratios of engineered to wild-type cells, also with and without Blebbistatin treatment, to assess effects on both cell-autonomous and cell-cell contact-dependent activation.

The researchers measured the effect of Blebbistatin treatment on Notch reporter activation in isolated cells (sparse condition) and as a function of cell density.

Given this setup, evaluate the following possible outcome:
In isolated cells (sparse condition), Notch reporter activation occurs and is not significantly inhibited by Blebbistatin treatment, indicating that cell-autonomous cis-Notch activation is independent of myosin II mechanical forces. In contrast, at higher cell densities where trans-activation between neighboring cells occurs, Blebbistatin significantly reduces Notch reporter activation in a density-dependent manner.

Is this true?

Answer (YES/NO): NO